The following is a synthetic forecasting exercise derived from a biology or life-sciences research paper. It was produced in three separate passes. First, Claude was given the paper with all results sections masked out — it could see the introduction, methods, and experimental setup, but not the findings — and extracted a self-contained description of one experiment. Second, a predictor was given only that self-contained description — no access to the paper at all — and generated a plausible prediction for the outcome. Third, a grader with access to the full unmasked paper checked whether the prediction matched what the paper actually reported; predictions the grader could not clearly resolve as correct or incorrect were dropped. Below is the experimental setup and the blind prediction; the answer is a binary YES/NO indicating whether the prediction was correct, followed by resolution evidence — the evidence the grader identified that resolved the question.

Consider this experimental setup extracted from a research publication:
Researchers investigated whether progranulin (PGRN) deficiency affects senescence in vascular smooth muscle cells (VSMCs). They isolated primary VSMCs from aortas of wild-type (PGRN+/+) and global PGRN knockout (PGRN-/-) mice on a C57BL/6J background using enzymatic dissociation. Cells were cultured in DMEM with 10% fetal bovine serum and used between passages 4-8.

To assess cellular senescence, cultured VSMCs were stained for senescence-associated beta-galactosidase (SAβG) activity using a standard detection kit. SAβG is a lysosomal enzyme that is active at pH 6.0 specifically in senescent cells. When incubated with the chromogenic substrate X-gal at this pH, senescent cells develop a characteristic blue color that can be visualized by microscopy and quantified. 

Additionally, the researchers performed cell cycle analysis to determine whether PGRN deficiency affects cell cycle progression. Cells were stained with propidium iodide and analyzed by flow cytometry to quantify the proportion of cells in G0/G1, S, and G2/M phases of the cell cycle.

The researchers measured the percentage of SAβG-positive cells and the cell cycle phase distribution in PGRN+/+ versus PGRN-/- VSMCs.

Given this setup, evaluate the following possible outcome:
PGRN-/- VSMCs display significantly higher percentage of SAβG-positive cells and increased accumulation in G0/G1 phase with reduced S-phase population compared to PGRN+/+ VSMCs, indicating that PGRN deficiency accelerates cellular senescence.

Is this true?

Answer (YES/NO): YES